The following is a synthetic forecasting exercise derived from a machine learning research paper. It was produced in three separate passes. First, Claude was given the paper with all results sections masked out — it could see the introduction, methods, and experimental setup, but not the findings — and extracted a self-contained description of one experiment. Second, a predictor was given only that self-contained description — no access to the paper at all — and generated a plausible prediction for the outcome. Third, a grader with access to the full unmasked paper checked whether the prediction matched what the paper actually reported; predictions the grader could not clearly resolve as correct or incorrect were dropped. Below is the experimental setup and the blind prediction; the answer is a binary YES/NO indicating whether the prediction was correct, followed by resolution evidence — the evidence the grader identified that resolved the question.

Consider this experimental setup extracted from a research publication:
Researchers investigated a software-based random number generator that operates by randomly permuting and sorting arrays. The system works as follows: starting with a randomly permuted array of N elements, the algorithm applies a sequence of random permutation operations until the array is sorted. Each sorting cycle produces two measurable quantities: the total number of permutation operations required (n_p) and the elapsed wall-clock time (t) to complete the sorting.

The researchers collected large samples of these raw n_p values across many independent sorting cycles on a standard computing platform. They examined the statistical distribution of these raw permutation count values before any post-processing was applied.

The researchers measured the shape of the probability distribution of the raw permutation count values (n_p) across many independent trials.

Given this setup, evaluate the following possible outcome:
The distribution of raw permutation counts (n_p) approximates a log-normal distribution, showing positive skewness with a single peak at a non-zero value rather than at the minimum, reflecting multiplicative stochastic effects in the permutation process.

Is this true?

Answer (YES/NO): NO